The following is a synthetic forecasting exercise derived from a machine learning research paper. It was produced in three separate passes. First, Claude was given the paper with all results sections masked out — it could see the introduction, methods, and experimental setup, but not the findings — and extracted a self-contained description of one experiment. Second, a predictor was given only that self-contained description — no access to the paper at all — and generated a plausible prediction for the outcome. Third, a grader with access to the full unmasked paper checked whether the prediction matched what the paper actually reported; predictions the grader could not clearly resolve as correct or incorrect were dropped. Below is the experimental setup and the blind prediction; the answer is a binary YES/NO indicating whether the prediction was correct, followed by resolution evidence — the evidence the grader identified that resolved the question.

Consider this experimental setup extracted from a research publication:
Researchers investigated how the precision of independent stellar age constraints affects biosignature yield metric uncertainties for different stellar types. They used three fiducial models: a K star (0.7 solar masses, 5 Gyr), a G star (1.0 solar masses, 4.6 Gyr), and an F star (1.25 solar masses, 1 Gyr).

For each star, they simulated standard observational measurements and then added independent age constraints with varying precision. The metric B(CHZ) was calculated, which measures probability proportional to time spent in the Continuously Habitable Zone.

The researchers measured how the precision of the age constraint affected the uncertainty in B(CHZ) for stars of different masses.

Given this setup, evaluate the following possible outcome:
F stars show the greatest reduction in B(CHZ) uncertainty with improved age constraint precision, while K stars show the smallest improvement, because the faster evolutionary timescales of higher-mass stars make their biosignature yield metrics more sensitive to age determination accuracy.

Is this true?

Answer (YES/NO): NO